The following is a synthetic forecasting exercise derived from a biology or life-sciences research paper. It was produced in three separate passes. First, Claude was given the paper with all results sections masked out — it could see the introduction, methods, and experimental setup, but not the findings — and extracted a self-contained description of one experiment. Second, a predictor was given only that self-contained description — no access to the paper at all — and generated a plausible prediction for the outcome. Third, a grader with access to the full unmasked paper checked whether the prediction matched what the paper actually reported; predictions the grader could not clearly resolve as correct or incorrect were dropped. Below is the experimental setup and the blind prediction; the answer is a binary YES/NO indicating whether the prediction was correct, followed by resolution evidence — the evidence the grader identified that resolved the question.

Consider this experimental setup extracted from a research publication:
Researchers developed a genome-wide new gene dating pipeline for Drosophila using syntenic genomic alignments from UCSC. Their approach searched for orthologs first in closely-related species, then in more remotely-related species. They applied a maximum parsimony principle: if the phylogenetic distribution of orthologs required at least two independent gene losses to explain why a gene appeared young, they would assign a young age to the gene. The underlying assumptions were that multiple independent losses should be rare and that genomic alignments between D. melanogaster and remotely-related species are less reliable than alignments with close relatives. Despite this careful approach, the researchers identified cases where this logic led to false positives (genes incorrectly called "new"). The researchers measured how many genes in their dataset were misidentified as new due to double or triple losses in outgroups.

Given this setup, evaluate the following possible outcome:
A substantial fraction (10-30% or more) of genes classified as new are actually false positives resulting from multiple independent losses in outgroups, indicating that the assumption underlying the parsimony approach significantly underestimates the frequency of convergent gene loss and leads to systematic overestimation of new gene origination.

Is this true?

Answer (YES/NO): NO